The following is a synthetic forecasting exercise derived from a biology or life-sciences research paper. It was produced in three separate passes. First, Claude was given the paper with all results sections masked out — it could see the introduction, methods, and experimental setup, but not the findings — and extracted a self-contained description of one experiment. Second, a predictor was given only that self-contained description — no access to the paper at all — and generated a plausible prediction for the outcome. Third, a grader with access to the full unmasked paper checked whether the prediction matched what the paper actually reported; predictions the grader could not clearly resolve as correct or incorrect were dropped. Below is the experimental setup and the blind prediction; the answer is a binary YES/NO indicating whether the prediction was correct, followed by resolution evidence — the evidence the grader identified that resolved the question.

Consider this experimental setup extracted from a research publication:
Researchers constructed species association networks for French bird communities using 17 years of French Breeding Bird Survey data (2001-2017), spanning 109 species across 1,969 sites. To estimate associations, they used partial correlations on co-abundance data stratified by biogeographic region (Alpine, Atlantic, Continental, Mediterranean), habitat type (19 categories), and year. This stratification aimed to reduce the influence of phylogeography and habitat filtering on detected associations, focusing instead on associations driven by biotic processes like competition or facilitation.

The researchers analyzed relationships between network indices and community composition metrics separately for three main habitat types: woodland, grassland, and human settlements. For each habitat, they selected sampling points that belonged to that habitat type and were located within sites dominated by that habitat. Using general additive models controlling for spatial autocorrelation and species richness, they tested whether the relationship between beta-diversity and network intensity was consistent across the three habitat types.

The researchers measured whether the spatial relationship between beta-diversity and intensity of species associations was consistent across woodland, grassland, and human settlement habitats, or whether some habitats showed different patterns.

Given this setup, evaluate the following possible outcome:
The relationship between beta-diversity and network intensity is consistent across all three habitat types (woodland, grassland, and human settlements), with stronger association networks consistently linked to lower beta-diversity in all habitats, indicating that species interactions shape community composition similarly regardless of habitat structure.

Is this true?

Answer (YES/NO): NO